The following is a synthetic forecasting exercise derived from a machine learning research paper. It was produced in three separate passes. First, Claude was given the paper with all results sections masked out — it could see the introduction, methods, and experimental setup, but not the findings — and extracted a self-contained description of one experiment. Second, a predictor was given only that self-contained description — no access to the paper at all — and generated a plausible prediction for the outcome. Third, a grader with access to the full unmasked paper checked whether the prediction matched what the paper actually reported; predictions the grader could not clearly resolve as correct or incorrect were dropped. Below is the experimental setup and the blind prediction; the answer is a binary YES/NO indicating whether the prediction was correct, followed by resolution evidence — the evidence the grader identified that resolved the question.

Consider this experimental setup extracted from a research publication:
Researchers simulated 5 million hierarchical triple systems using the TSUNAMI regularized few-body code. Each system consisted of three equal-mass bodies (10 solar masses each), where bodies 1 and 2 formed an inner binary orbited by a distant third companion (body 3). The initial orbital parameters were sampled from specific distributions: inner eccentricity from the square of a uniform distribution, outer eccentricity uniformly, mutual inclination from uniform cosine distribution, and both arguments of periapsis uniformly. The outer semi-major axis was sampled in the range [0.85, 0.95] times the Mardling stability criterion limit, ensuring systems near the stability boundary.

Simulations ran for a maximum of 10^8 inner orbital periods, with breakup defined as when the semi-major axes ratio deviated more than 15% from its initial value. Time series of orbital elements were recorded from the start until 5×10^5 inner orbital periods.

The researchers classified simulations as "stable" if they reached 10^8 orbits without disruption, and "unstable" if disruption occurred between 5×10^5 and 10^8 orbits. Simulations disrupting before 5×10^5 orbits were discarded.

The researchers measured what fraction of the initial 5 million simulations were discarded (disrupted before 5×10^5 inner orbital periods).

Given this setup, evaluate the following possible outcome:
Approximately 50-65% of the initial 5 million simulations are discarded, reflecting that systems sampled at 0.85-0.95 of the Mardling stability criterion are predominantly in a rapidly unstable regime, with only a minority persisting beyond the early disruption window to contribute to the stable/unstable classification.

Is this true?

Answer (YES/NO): NO